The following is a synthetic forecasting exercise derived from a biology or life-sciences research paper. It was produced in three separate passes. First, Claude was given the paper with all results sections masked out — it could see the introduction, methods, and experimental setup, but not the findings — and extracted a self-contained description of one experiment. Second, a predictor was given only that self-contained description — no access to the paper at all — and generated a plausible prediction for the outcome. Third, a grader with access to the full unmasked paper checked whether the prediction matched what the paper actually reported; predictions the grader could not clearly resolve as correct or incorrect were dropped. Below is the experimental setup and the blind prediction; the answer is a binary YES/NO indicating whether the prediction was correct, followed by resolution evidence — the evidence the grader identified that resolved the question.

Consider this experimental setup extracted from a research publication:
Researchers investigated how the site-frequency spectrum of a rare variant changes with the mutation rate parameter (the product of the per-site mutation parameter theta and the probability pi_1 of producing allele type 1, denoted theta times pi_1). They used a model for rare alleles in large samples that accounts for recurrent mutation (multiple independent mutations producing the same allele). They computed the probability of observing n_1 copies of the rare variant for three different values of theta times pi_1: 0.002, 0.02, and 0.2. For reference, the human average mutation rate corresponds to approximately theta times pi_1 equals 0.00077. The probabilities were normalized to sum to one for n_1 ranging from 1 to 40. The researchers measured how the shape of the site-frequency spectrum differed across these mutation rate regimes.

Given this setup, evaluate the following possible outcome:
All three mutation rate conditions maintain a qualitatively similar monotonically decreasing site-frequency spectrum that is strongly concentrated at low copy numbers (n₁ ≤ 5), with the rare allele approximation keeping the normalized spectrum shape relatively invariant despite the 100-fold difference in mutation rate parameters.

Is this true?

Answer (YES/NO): NO